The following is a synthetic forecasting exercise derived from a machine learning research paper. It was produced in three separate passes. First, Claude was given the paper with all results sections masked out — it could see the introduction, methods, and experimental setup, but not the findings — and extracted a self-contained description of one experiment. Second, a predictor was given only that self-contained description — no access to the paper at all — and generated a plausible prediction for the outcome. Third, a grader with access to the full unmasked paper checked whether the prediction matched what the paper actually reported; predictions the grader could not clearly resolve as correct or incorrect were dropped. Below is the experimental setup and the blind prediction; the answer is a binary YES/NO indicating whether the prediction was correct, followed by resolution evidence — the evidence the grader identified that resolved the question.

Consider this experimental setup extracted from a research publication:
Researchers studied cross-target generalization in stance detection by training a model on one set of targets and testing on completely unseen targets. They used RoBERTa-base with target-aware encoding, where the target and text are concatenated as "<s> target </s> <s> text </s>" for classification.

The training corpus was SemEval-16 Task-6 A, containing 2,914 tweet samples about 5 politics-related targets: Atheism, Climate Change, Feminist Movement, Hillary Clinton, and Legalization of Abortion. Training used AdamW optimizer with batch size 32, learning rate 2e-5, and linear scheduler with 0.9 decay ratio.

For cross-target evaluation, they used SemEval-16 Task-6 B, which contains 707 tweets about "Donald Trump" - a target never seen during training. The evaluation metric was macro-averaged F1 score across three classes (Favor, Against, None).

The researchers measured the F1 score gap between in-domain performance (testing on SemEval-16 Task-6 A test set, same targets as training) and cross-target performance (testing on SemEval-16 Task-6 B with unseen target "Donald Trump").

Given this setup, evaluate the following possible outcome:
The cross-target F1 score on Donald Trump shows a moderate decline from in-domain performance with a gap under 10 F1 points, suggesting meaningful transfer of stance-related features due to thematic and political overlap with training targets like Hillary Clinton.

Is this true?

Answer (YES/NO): NO